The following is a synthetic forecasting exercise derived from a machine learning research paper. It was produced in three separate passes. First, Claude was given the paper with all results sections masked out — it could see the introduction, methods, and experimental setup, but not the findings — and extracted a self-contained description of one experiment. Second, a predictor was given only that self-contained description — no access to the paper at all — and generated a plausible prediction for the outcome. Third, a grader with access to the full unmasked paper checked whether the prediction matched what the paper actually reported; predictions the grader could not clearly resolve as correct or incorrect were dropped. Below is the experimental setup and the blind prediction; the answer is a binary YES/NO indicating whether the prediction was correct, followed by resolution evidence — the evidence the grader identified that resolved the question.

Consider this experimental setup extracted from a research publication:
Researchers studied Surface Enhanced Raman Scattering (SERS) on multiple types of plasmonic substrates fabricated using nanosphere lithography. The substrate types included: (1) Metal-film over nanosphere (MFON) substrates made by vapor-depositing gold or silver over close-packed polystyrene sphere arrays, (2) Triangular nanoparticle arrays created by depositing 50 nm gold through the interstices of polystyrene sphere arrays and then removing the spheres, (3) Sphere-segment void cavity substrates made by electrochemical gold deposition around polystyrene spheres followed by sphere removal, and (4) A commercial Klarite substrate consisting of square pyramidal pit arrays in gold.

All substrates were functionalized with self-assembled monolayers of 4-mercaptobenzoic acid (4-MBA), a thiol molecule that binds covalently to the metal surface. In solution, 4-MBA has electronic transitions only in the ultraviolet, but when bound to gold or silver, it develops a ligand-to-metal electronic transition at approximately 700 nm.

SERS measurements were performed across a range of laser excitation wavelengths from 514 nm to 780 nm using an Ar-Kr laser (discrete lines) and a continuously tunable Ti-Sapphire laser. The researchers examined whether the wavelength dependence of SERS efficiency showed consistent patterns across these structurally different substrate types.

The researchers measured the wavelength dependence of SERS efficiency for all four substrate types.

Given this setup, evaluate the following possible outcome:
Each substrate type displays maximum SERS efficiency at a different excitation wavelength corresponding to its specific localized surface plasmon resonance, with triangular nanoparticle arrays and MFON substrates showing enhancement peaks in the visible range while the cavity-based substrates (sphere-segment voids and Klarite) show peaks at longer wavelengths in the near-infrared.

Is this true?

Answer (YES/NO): NO